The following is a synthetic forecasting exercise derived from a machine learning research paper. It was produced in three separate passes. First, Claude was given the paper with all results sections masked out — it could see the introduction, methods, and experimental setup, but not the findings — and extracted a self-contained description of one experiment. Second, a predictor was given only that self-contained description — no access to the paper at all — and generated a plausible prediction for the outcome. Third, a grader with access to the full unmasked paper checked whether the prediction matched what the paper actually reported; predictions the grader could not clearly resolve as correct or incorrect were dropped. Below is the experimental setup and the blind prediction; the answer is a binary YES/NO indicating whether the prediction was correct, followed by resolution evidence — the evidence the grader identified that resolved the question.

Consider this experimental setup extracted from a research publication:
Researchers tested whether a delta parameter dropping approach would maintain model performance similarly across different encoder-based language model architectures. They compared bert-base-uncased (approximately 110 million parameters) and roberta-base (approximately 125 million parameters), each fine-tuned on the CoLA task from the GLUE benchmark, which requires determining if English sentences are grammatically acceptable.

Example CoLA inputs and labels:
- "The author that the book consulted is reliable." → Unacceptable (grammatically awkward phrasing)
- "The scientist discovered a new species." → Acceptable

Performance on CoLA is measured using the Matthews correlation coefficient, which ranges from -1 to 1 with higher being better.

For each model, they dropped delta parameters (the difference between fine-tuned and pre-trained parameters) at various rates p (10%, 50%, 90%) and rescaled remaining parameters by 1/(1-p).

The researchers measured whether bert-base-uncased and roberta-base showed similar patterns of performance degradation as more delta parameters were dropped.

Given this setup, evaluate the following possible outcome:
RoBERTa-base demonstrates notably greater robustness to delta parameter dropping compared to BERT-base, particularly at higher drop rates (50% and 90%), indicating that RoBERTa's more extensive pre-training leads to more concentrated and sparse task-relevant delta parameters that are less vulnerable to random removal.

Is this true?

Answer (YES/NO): YES